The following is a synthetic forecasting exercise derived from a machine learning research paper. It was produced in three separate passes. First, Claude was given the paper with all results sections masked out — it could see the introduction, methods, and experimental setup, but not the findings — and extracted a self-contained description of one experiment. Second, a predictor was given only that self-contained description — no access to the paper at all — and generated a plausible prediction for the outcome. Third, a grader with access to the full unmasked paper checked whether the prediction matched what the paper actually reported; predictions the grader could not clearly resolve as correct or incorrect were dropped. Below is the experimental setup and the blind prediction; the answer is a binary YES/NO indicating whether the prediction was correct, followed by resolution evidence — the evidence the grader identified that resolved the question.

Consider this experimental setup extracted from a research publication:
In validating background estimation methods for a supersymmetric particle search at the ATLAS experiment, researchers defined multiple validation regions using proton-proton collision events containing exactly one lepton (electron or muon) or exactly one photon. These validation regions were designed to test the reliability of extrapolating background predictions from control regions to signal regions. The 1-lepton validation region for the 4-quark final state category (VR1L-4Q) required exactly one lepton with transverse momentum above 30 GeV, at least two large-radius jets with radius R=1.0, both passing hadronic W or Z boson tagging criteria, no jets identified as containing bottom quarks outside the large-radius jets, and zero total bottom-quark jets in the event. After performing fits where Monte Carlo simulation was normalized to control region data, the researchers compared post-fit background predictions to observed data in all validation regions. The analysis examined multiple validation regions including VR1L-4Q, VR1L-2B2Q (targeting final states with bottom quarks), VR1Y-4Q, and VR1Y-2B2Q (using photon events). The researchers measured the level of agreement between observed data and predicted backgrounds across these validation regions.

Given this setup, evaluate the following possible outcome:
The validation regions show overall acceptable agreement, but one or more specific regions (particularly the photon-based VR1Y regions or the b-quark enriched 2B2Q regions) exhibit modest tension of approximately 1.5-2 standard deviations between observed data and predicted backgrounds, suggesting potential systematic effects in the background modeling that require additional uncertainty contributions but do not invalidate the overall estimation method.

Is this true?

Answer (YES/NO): NO